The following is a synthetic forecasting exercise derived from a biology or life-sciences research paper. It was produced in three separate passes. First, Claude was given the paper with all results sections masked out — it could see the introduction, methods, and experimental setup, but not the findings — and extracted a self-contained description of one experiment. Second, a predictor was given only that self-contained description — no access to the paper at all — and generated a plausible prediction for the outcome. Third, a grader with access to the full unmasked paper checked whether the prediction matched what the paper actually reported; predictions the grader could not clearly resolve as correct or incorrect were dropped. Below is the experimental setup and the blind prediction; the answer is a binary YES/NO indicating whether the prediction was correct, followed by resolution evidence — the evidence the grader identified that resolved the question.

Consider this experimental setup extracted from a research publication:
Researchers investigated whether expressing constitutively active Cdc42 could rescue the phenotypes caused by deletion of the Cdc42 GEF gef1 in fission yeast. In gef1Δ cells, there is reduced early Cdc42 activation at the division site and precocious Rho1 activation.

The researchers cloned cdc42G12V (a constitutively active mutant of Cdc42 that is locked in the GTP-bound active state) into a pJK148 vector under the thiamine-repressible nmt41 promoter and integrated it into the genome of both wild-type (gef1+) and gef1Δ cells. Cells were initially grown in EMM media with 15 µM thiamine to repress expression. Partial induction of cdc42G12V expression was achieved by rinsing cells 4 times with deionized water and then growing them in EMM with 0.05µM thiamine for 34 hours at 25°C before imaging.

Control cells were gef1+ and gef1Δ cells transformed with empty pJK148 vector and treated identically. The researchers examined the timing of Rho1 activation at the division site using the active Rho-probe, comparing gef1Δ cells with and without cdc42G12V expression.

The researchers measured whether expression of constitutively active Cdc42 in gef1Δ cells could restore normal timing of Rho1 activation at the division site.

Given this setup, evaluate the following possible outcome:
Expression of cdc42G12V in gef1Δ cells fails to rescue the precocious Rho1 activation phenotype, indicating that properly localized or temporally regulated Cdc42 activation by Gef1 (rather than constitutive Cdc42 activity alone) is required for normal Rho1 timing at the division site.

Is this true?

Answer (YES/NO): NO